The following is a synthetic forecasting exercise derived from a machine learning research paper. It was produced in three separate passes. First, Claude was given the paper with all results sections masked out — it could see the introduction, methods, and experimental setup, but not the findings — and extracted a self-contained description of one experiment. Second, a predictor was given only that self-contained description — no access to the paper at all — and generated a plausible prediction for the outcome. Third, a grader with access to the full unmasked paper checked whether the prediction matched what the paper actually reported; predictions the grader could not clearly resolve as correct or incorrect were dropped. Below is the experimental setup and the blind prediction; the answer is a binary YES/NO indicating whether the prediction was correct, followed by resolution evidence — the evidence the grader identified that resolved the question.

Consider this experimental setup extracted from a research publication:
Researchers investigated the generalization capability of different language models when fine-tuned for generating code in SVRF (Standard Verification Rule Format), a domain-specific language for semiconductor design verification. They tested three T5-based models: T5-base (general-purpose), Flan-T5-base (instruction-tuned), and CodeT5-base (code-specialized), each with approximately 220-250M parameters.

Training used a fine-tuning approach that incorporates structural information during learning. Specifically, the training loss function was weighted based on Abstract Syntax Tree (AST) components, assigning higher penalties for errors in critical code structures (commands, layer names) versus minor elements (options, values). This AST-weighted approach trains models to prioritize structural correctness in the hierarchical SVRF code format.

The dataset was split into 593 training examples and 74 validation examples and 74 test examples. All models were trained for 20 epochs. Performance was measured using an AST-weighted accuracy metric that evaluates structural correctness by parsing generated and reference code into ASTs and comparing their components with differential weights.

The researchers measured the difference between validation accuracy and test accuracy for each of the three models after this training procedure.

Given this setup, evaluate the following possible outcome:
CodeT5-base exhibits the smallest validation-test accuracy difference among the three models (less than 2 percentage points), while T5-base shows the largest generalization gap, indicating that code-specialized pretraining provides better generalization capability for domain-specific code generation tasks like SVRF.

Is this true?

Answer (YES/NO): NO